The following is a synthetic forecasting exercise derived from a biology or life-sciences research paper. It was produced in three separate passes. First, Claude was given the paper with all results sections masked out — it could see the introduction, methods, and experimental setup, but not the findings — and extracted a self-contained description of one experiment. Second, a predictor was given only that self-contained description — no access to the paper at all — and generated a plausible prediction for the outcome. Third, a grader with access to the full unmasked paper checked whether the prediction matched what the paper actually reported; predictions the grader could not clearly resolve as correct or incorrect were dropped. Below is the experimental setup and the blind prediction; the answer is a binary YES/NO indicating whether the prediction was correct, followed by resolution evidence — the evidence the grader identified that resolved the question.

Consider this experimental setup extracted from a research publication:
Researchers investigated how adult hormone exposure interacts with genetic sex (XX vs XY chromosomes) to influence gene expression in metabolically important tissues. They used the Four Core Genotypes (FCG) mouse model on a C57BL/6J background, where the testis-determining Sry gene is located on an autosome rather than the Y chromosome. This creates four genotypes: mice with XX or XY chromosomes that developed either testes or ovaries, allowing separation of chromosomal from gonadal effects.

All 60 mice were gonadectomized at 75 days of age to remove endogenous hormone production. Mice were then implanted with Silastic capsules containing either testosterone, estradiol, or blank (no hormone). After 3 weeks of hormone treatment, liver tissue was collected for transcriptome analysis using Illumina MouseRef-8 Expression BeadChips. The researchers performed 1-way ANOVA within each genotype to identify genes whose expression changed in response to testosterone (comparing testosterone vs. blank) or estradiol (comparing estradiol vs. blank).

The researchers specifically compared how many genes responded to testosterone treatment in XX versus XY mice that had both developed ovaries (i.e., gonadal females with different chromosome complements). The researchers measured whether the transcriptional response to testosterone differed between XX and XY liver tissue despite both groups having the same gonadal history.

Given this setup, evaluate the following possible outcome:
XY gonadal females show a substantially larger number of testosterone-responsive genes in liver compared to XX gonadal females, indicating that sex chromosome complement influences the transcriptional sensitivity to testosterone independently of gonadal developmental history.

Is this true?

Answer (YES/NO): NO